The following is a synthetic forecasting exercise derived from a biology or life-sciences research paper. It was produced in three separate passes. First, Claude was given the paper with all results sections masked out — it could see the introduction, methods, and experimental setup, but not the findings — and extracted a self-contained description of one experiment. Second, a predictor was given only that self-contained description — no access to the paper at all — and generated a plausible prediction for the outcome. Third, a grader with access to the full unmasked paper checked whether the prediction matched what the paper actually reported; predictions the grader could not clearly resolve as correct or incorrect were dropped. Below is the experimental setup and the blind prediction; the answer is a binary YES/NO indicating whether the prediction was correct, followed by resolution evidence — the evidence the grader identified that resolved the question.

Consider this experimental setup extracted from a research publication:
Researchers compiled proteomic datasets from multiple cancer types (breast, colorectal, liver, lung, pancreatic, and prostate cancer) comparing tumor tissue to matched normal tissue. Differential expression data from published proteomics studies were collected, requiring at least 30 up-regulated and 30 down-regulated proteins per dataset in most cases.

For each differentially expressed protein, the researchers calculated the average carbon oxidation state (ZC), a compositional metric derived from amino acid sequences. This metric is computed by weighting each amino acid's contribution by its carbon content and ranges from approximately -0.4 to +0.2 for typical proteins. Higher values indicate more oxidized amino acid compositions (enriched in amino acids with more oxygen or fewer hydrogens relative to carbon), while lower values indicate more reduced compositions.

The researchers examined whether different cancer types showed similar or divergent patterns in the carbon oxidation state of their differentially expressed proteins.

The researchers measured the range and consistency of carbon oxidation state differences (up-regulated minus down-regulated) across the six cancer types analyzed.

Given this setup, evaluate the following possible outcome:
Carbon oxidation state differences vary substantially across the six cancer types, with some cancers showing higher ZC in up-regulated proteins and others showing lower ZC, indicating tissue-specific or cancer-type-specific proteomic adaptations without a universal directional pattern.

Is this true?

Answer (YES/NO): YES